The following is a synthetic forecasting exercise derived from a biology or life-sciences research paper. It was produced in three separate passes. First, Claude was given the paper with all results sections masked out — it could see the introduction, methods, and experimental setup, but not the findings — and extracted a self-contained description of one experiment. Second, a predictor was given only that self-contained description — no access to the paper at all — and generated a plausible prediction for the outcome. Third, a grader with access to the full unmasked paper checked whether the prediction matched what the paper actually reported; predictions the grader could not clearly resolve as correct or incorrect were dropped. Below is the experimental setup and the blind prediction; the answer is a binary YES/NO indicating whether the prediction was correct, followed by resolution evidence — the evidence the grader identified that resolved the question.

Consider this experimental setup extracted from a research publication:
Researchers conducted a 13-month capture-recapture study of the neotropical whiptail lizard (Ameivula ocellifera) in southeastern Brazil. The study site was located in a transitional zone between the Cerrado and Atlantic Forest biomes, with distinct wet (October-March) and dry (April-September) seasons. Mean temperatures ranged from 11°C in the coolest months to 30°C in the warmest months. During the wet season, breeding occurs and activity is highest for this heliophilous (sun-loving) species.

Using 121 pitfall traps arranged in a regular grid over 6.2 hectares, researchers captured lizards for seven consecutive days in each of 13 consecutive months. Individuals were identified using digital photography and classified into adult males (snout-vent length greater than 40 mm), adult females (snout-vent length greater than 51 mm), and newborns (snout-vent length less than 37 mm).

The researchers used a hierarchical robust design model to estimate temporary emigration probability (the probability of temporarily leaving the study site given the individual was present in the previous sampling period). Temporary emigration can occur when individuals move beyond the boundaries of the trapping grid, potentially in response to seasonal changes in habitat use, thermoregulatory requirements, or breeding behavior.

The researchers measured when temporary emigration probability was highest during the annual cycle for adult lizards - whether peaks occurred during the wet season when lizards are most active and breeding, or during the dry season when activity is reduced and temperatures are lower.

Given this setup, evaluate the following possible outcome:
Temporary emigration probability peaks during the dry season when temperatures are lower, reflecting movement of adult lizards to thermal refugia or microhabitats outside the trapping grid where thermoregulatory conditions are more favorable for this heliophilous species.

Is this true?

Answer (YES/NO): YES